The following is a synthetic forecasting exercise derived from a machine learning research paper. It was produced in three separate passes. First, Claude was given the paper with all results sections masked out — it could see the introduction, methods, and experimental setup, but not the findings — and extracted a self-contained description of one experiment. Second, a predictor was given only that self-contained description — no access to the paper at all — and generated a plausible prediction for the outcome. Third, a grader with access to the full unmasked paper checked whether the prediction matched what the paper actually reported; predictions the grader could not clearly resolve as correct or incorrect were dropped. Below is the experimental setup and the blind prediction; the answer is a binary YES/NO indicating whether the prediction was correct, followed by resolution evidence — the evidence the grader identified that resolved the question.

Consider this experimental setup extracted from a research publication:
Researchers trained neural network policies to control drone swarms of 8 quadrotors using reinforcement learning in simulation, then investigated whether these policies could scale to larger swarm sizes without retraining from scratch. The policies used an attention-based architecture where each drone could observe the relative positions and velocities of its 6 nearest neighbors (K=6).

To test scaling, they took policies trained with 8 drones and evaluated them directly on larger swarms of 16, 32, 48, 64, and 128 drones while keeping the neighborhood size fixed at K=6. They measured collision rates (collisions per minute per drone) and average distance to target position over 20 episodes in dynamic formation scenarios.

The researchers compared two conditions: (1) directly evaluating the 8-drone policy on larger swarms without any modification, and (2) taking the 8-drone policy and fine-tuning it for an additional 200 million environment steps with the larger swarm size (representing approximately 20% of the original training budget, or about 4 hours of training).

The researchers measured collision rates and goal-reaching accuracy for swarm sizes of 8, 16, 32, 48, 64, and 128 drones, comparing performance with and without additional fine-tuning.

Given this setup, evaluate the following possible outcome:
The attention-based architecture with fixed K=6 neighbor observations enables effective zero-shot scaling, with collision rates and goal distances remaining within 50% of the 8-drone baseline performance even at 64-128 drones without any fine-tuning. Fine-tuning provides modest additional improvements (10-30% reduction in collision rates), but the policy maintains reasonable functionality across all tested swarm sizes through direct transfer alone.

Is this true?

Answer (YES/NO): NO